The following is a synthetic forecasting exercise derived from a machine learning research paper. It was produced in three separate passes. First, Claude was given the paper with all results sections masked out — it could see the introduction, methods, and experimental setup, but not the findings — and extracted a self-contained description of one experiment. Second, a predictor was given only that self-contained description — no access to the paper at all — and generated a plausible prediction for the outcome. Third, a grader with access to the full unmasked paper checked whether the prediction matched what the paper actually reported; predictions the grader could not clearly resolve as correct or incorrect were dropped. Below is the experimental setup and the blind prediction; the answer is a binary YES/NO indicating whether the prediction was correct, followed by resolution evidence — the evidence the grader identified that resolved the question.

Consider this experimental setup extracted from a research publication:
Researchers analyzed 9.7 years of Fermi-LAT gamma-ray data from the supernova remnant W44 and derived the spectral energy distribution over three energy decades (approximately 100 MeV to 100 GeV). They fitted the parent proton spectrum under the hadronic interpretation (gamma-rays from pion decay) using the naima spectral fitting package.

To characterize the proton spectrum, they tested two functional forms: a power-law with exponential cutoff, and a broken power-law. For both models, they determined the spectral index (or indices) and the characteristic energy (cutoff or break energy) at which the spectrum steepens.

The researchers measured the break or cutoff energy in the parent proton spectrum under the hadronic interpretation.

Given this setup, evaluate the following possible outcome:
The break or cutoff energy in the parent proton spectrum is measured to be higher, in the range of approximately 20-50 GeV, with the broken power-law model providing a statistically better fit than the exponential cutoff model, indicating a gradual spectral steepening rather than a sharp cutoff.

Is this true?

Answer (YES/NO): YES